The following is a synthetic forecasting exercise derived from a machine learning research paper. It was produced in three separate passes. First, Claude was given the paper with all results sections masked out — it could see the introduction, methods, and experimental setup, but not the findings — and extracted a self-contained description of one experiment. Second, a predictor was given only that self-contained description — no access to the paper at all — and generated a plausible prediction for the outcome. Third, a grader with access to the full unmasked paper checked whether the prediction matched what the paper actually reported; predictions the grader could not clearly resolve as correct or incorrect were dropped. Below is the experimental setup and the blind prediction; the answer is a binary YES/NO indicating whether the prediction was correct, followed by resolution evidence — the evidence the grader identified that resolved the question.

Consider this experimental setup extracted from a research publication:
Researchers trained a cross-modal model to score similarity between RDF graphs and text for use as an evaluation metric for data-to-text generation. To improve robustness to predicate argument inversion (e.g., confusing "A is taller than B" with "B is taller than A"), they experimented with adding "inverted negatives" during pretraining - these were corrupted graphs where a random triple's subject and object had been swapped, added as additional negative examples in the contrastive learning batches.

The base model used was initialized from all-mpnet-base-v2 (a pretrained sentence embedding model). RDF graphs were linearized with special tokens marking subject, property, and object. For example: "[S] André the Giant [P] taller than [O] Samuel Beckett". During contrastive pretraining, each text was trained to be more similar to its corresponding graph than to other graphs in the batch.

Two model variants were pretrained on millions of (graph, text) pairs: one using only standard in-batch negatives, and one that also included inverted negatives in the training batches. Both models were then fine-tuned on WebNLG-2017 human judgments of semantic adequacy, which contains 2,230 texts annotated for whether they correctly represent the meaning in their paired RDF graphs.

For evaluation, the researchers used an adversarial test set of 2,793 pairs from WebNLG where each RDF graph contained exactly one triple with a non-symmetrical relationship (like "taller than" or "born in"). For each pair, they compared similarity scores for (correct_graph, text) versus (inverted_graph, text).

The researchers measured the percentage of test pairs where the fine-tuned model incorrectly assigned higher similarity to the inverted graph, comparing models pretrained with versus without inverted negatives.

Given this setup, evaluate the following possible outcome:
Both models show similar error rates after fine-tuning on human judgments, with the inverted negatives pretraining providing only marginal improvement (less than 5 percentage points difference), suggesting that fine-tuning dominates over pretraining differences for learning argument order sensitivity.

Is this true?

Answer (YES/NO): NO